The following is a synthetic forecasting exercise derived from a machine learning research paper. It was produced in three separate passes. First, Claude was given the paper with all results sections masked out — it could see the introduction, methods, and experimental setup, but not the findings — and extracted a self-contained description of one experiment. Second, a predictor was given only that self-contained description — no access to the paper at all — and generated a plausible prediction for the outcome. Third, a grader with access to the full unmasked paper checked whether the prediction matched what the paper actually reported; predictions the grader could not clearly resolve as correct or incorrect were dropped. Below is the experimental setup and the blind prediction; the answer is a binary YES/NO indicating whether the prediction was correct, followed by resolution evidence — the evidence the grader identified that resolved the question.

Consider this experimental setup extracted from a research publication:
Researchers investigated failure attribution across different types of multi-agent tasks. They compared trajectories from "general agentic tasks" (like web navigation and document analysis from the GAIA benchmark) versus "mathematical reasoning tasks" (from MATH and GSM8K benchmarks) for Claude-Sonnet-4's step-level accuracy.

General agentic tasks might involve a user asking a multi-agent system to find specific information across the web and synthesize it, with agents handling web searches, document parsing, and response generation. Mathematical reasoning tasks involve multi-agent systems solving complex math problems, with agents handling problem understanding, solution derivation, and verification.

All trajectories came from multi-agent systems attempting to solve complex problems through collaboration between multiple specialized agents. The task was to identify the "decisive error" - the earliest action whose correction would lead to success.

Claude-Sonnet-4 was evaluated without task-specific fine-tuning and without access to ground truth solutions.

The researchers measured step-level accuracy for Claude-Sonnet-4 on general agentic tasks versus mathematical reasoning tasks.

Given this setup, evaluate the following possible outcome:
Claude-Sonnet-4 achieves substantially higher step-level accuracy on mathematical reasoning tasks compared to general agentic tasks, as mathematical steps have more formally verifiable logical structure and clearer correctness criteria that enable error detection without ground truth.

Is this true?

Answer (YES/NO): YES